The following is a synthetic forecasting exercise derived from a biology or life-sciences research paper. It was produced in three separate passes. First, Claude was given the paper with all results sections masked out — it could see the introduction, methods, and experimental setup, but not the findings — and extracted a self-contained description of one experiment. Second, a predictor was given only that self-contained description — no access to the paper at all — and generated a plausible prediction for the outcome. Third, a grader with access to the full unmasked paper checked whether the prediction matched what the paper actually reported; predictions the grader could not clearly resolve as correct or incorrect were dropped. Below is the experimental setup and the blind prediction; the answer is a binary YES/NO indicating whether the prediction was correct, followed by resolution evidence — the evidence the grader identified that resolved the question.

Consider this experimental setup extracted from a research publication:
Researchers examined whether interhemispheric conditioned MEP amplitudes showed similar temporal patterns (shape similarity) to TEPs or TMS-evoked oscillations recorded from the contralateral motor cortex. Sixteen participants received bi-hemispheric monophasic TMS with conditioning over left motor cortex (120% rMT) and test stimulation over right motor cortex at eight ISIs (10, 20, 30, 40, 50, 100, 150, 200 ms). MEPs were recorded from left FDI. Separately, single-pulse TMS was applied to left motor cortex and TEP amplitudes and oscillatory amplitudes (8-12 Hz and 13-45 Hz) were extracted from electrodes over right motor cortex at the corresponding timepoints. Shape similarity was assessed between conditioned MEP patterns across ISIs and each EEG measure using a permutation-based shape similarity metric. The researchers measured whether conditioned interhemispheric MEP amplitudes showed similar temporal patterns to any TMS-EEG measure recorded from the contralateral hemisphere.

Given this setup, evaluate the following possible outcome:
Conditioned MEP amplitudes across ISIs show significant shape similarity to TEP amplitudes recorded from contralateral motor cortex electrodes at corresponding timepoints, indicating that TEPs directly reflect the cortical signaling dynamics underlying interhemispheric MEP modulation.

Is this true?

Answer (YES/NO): NO